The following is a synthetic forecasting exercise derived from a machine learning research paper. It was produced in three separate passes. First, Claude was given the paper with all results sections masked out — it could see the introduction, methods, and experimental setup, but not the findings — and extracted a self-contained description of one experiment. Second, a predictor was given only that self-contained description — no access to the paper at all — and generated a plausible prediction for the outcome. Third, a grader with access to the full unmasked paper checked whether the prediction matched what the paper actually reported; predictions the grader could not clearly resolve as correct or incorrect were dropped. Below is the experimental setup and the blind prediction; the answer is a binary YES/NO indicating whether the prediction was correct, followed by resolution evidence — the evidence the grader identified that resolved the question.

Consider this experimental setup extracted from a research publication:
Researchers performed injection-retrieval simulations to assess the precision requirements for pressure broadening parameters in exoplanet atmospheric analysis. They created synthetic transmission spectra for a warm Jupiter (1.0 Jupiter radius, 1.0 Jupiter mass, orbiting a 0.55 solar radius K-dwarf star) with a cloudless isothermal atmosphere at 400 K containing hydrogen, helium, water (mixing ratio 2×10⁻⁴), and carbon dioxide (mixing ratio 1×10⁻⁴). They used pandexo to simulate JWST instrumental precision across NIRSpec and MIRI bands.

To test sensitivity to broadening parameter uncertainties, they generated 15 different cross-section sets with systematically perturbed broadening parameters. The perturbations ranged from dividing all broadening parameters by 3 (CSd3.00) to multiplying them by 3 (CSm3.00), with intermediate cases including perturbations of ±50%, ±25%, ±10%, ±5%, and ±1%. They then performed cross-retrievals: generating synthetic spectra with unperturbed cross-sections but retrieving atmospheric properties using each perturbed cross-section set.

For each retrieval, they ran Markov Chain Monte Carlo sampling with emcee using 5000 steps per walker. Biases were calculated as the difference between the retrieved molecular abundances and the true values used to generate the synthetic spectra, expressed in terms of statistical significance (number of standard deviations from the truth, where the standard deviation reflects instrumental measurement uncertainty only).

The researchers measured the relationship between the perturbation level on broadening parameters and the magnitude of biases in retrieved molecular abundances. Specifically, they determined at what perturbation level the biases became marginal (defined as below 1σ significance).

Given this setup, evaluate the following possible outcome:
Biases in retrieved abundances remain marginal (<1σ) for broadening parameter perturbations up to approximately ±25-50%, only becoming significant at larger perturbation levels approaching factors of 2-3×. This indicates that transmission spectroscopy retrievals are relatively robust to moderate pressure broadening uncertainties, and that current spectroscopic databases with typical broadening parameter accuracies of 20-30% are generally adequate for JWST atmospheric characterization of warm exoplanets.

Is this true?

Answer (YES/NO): NO